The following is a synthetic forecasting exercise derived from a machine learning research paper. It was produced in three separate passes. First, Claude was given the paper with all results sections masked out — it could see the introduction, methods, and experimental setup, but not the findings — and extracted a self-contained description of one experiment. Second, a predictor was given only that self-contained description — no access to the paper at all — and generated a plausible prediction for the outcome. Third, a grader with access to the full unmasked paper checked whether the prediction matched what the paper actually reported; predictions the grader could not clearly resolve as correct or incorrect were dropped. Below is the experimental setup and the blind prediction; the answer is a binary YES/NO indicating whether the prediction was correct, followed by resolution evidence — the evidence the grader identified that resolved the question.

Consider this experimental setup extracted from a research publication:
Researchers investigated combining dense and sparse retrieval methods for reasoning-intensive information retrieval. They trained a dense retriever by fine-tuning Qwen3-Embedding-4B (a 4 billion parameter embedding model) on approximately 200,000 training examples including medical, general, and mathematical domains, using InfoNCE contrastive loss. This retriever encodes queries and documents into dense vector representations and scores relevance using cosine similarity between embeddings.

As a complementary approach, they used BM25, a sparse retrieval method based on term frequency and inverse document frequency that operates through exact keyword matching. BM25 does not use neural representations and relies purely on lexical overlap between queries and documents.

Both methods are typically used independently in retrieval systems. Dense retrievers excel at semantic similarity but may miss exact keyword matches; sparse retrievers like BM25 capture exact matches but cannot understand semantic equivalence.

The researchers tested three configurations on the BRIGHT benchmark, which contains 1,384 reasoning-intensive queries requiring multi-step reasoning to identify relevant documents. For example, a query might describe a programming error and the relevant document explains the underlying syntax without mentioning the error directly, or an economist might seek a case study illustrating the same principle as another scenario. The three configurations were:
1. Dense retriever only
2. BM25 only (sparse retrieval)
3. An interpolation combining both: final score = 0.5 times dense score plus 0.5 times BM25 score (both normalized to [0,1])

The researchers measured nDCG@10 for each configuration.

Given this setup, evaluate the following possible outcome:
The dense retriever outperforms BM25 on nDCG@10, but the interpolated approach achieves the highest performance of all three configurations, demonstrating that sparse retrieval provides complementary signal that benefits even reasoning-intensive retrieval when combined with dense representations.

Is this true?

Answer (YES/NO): YES